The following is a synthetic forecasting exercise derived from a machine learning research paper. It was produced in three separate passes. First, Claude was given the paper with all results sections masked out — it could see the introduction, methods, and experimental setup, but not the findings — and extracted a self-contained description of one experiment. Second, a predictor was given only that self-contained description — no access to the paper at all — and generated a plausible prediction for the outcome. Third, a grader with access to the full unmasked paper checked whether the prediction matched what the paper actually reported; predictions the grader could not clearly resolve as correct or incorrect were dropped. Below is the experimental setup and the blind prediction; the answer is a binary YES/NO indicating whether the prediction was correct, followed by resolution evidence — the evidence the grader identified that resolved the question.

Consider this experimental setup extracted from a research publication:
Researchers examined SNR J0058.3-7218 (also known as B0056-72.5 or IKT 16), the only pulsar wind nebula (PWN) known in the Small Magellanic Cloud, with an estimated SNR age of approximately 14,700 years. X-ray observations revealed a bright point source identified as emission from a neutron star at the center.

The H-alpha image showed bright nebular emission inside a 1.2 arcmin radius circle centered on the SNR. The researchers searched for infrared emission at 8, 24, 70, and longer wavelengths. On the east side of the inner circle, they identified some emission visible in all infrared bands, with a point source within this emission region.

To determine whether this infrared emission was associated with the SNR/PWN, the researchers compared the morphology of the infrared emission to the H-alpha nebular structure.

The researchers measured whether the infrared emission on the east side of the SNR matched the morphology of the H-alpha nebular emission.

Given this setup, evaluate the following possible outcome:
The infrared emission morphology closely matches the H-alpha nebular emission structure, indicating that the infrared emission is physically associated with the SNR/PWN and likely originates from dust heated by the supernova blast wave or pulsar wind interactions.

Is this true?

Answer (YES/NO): NO